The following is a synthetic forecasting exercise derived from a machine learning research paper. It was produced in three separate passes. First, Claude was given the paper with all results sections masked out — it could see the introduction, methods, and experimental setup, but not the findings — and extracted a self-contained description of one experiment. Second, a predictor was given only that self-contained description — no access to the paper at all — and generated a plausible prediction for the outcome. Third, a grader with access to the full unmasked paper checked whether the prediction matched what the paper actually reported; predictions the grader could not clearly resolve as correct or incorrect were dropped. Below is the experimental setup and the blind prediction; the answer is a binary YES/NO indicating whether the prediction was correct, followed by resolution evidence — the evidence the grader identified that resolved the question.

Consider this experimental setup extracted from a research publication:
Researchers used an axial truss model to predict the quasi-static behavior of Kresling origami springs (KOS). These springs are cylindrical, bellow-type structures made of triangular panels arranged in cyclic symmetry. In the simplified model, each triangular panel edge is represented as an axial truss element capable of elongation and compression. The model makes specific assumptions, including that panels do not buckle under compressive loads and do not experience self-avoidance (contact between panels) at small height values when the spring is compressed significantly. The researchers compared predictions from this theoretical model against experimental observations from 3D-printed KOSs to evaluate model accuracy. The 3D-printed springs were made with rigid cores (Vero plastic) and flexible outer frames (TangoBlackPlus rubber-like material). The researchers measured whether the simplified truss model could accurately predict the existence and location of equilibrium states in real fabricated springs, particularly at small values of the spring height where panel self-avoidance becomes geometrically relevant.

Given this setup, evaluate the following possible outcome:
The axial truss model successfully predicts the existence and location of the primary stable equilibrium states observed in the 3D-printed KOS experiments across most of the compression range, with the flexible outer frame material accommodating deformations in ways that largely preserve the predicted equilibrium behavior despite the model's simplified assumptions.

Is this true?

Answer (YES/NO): NO